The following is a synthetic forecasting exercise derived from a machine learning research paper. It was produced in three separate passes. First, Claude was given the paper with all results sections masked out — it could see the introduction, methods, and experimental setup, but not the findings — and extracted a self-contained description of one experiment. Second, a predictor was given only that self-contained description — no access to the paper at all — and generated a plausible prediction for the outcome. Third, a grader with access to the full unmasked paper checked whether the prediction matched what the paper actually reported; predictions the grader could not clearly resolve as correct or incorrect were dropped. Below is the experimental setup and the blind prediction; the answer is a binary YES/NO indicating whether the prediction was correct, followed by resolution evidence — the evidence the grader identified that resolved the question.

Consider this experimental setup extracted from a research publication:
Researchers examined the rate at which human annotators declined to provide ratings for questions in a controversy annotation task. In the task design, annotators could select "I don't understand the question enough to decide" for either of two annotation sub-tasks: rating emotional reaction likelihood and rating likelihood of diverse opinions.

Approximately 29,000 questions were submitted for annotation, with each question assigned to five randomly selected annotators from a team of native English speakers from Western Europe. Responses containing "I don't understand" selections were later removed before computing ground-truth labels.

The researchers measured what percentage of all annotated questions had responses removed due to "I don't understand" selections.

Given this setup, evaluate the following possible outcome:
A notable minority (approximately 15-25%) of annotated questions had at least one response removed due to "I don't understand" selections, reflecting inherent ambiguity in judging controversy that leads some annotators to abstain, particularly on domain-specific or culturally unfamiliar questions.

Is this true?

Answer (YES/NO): NO